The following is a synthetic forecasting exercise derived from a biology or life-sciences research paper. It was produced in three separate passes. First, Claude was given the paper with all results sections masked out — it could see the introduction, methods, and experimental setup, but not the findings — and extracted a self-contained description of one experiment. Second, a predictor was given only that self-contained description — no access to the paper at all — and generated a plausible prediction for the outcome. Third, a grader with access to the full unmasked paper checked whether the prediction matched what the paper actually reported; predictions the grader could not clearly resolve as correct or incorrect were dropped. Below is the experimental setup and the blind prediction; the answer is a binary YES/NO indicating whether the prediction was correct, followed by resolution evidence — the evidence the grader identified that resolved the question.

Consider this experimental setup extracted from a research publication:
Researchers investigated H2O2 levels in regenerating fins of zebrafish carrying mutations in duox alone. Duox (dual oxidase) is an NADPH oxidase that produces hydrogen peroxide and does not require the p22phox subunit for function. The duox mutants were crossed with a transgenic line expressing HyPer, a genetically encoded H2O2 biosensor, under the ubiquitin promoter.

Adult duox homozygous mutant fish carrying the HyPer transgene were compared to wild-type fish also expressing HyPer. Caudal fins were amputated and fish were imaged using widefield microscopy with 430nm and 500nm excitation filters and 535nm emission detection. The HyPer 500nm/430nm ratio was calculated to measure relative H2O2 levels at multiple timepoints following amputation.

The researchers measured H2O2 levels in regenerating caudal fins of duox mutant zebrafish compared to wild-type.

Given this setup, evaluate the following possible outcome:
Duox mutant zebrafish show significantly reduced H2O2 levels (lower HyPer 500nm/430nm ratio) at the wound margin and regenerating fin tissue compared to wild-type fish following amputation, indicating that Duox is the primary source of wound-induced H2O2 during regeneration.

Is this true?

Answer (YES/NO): YES